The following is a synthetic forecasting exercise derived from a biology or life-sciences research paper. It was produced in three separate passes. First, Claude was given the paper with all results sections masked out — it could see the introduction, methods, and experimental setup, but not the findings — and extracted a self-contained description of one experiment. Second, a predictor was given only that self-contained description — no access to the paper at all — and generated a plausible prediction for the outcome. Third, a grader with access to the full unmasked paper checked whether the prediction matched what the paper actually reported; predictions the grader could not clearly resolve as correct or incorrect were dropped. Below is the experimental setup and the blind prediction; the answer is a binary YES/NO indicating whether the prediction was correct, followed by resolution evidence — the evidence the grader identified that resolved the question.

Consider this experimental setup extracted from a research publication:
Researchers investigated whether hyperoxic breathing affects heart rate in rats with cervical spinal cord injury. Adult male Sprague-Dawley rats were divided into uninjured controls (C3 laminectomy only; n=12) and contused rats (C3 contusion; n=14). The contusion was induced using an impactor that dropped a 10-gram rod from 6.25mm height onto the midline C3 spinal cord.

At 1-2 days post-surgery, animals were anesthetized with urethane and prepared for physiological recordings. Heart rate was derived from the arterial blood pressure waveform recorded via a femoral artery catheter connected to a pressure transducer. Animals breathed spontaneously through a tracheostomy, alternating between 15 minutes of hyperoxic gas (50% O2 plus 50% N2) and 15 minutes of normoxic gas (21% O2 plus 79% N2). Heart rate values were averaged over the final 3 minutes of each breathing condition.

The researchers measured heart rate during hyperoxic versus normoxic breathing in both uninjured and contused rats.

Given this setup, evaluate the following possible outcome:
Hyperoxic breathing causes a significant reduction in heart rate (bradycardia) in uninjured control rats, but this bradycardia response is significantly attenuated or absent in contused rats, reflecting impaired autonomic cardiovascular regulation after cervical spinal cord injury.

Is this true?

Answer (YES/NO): NO